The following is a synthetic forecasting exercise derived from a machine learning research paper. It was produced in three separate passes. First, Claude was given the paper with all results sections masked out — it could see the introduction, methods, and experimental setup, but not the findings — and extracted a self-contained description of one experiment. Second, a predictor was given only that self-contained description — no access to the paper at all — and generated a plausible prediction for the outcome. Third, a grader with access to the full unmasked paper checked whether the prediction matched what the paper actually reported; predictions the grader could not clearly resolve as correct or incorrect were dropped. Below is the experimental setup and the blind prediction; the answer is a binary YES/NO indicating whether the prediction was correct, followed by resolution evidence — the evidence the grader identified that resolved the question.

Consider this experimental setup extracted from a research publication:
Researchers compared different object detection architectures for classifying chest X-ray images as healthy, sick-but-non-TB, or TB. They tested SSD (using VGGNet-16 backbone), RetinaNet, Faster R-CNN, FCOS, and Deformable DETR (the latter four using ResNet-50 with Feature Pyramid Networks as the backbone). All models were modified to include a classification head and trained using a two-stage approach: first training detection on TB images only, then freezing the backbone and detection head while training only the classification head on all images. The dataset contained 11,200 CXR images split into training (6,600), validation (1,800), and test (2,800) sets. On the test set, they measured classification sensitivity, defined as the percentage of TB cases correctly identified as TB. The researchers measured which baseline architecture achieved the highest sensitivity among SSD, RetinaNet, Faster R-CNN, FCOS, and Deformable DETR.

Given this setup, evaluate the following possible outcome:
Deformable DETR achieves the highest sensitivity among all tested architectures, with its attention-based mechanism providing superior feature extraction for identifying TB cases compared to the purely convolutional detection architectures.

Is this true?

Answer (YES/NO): NO